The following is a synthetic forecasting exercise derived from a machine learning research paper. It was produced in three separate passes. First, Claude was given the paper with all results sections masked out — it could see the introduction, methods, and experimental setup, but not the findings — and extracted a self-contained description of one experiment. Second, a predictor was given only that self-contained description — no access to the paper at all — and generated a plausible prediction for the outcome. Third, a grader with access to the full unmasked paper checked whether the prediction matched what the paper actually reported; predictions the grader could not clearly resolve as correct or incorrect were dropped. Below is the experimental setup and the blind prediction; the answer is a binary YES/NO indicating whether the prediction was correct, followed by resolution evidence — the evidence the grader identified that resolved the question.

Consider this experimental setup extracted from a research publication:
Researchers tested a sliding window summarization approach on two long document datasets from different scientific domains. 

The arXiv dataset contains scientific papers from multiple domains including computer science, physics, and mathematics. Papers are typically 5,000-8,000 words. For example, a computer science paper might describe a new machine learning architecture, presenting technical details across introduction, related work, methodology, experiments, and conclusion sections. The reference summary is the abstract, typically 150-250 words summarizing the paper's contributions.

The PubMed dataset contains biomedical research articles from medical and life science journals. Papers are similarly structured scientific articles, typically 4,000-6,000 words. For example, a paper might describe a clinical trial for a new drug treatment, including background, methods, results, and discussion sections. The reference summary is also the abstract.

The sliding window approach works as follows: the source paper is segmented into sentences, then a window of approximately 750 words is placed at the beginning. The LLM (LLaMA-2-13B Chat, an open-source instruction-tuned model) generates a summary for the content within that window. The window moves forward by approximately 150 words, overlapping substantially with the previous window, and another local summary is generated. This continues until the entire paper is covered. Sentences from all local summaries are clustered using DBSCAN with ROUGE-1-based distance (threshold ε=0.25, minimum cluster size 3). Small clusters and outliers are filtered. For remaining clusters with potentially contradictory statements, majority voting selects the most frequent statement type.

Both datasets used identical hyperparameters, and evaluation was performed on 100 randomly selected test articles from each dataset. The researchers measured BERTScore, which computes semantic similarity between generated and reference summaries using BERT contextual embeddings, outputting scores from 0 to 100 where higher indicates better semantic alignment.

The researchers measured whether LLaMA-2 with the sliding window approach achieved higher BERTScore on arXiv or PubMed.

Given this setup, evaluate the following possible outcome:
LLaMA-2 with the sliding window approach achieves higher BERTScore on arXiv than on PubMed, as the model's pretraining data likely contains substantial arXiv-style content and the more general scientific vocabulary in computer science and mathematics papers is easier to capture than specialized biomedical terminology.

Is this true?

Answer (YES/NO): YES